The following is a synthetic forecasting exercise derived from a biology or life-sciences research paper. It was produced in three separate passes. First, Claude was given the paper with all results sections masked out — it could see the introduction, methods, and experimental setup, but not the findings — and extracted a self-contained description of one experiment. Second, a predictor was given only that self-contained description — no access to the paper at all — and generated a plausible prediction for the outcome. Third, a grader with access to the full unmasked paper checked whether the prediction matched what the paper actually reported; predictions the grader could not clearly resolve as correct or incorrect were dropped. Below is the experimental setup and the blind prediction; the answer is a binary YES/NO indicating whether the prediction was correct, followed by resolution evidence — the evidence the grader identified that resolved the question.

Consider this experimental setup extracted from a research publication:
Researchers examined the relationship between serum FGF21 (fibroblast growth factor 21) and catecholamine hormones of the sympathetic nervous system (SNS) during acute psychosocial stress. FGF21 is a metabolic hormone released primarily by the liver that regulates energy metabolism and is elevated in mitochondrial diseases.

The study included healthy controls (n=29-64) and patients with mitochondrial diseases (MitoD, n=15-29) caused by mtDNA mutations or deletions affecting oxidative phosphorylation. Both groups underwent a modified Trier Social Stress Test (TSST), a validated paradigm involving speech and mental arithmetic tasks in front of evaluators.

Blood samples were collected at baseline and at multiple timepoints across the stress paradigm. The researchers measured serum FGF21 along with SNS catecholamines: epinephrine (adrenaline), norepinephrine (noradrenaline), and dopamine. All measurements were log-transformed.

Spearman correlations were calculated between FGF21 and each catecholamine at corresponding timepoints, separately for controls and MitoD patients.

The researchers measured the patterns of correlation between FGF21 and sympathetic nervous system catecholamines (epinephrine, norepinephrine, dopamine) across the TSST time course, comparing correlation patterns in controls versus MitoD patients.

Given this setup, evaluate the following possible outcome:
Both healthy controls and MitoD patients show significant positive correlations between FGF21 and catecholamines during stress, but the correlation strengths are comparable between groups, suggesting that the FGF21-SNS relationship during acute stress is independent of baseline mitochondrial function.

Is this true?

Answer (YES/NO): NO